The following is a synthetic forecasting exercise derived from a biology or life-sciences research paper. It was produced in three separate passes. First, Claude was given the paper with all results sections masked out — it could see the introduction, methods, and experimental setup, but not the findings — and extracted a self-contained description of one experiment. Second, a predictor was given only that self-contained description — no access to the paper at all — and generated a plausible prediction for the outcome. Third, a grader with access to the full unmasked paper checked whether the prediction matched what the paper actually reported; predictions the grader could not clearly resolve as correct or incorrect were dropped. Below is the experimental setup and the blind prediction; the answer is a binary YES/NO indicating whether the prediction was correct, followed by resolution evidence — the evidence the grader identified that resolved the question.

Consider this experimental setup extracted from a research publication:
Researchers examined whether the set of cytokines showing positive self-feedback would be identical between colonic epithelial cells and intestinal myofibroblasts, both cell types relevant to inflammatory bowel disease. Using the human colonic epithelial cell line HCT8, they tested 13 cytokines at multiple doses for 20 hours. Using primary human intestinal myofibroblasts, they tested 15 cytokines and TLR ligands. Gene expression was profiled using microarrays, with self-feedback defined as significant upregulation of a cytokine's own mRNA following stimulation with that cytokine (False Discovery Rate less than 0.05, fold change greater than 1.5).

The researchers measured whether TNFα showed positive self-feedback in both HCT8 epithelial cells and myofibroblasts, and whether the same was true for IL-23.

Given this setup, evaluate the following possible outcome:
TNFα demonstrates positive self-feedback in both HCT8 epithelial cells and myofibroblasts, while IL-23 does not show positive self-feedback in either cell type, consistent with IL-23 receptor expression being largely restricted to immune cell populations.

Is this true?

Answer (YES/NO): NO